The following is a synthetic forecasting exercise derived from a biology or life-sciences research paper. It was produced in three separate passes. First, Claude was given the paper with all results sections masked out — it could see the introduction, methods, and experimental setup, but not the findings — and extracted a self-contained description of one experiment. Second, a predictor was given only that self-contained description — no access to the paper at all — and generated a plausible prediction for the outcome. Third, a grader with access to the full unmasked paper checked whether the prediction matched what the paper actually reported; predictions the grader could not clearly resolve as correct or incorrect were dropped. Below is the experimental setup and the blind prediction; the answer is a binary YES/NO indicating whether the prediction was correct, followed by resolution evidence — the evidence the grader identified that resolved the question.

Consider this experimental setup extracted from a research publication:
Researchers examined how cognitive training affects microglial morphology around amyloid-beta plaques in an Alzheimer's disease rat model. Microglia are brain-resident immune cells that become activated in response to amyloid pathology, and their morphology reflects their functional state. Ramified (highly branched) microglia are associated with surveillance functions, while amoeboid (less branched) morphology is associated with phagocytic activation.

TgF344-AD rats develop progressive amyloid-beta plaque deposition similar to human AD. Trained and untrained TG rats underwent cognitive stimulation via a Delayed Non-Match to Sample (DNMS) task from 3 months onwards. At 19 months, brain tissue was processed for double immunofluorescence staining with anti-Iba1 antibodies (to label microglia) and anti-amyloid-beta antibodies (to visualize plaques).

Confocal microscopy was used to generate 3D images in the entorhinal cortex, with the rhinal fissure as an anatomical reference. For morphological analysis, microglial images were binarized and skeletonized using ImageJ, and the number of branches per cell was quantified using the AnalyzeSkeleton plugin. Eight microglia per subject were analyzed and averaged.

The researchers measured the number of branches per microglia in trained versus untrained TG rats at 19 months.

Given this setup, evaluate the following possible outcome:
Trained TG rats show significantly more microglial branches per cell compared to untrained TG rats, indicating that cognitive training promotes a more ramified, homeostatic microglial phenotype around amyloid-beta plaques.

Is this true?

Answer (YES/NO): NO